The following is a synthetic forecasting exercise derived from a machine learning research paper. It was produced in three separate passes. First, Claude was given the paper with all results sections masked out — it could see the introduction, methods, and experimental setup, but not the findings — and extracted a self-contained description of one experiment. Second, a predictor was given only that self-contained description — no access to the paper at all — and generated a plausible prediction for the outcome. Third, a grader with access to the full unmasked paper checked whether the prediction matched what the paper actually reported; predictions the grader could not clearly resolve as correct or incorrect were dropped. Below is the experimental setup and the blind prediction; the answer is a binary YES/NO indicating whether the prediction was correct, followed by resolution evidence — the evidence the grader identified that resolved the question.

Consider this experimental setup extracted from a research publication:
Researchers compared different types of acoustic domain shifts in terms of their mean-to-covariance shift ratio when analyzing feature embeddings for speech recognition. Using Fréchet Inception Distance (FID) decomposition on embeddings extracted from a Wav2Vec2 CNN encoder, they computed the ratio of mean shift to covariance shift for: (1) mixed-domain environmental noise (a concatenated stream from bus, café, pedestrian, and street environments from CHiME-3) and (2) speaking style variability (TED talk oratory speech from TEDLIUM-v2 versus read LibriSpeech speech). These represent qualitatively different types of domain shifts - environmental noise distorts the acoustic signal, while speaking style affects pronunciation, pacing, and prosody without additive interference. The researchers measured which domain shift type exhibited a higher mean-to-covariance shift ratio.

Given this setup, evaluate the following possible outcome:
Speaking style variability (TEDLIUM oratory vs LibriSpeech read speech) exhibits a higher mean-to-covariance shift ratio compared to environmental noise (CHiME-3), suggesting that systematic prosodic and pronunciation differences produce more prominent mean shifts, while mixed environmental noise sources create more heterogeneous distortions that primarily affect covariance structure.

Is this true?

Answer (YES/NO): NO